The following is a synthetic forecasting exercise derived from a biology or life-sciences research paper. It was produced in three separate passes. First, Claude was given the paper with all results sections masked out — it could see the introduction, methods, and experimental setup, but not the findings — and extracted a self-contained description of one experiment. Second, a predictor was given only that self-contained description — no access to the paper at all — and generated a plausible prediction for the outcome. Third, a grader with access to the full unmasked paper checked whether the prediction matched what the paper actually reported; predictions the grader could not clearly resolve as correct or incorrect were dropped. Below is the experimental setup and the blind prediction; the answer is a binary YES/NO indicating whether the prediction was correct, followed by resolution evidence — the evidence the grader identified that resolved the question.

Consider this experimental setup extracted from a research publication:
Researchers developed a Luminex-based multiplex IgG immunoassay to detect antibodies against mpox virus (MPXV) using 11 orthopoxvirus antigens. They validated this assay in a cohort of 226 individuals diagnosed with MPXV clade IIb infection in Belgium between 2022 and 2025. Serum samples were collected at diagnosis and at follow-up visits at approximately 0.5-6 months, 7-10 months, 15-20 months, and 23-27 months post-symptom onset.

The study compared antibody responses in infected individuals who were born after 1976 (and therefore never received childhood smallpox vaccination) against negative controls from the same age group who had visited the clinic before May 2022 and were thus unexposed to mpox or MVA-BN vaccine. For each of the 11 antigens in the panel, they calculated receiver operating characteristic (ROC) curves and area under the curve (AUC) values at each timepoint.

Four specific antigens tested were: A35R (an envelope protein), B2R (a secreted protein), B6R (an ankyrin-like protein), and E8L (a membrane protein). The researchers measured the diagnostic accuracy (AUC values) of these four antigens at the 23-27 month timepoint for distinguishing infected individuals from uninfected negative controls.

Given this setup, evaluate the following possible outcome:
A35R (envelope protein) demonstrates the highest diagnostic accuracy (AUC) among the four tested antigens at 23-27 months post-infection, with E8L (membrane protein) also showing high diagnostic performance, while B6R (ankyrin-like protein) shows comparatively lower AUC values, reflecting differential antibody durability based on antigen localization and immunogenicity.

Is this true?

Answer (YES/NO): NO